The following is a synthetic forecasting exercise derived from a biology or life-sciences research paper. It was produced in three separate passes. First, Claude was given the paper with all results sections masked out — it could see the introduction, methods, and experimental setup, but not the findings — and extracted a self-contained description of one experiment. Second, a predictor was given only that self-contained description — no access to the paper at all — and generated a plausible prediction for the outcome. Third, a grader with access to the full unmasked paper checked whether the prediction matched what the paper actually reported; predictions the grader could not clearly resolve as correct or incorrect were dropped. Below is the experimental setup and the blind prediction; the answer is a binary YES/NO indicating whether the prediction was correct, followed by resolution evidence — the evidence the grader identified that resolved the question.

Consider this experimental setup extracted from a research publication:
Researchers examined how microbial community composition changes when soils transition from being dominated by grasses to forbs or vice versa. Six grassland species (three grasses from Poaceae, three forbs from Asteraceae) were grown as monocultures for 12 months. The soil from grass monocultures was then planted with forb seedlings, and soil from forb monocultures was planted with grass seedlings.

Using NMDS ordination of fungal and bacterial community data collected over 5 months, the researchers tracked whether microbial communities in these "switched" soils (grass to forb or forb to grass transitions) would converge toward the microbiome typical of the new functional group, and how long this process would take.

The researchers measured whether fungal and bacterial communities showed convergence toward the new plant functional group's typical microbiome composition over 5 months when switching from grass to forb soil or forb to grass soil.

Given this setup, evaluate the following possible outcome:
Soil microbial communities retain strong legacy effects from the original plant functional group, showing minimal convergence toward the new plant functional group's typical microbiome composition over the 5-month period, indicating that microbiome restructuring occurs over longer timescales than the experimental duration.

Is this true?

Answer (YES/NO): NO